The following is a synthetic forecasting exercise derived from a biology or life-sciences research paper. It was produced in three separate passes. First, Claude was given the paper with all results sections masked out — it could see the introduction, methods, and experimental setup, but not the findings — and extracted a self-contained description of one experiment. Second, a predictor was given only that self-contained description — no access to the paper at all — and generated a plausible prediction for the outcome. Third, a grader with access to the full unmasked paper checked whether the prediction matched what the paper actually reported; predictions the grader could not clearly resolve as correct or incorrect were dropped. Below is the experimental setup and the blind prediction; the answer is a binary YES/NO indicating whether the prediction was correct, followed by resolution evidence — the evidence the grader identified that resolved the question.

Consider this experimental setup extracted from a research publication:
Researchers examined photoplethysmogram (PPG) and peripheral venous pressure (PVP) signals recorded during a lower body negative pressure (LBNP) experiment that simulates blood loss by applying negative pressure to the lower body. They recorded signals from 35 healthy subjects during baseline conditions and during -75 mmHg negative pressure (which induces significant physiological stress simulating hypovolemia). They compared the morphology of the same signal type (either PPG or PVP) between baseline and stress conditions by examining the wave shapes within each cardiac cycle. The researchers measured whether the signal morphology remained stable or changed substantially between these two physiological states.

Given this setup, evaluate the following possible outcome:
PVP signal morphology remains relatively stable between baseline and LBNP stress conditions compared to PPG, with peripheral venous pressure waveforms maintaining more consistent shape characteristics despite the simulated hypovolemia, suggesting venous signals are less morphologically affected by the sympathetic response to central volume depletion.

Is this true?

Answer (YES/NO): NO